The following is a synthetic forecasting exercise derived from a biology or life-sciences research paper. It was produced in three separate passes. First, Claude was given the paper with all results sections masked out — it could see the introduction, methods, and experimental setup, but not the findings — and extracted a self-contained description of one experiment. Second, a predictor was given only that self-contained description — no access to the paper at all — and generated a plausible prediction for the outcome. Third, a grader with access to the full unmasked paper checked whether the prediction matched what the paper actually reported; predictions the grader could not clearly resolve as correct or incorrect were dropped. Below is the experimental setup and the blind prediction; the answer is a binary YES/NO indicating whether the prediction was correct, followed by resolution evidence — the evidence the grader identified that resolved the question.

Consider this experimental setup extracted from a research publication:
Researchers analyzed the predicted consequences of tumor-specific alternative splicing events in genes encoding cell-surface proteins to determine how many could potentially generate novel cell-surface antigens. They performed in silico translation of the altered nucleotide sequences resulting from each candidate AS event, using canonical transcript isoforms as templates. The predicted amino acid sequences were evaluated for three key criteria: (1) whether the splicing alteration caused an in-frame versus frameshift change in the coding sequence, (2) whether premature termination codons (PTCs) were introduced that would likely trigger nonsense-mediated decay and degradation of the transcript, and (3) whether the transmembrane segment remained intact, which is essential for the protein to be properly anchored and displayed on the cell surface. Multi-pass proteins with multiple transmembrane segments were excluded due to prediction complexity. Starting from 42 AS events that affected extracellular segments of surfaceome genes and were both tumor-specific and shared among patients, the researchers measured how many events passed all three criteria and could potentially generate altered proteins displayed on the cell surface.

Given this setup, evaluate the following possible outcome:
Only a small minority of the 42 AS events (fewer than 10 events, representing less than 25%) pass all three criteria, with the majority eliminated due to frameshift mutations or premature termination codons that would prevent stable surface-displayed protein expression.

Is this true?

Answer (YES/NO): NO